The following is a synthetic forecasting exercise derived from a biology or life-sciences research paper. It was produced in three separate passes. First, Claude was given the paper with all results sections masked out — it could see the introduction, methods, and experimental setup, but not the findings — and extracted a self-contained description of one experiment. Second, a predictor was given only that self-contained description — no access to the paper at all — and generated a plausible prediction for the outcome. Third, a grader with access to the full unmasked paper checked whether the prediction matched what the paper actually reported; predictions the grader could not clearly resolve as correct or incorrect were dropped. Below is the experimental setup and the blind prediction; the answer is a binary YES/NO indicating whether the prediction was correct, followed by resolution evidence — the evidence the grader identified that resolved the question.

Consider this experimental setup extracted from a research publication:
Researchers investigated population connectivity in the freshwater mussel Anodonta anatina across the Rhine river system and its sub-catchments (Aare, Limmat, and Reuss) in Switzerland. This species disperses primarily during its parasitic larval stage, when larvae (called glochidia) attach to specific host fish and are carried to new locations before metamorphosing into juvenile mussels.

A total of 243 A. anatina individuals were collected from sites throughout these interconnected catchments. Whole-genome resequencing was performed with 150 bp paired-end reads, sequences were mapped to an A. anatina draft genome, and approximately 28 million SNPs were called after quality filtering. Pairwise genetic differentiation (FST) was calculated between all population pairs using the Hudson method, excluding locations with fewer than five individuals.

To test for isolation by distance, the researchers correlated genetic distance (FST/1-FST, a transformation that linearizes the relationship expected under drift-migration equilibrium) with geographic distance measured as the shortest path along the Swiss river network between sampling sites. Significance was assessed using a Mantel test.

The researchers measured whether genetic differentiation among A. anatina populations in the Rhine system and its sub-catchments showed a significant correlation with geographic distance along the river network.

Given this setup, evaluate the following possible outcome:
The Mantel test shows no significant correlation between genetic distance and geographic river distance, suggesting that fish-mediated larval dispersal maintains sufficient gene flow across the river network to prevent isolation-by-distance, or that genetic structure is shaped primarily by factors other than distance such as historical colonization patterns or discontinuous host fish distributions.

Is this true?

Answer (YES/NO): NO